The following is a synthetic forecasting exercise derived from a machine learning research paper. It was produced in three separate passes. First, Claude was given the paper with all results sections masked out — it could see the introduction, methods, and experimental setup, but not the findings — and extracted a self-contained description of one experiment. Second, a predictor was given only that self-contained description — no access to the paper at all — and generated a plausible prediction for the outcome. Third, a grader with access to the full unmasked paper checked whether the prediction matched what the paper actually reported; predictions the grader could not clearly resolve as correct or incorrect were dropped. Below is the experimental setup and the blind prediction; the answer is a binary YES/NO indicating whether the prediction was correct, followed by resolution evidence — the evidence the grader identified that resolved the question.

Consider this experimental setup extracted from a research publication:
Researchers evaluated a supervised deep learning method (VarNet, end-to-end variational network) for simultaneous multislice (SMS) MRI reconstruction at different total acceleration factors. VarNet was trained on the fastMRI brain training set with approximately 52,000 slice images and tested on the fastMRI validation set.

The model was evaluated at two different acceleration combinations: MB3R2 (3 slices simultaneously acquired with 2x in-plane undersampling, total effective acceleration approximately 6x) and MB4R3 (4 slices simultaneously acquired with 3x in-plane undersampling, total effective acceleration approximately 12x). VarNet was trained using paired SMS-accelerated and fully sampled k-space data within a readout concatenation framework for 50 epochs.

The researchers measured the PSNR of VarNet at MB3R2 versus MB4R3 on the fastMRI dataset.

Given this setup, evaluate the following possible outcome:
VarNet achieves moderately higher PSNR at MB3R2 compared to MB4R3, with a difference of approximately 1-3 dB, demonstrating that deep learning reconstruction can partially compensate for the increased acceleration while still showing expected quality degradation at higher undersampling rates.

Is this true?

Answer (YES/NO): NO